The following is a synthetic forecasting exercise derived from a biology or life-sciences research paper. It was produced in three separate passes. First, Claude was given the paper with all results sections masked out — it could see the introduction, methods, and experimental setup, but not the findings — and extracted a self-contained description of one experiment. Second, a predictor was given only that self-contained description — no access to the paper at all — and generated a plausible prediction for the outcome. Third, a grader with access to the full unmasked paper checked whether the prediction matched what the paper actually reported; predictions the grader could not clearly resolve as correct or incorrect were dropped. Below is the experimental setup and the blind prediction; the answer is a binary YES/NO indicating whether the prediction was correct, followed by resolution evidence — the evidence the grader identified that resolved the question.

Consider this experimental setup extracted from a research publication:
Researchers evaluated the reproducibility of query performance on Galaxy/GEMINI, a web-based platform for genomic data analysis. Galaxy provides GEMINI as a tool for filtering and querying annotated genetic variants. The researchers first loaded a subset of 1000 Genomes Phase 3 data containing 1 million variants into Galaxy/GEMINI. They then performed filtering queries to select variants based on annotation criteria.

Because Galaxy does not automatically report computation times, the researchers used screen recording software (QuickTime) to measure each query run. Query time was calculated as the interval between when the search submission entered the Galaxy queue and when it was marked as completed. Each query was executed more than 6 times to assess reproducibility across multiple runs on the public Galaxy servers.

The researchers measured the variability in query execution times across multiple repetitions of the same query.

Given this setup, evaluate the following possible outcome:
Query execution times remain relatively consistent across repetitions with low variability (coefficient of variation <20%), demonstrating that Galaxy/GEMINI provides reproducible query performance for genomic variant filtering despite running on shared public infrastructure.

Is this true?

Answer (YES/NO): NO